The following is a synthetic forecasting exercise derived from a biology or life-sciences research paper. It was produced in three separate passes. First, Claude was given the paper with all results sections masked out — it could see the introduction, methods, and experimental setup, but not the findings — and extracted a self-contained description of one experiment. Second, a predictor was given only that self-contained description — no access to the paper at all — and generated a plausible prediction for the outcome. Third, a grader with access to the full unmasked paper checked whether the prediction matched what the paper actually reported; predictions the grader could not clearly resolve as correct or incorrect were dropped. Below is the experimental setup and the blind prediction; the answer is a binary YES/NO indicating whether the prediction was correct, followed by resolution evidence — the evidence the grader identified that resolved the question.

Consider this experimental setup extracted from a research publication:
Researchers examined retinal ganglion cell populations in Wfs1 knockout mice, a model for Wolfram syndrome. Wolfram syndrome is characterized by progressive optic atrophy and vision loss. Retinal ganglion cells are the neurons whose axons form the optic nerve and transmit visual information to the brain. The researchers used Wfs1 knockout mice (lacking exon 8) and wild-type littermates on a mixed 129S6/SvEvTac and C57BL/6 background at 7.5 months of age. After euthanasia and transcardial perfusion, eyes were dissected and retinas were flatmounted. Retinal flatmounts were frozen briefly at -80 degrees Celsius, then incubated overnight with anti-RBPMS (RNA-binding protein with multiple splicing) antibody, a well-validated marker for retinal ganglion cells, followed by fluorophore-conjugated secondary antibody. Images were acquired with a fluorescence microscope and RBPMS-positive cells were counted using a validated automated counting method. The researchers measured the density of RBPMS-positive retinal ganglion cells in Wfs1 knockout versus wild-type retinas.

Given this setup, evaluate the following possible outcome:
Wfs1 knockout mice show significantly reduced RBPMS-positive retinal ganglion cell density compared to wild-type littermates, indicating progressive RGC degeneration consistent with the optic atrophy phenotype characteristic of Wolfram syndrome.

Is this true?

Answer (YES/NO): NO